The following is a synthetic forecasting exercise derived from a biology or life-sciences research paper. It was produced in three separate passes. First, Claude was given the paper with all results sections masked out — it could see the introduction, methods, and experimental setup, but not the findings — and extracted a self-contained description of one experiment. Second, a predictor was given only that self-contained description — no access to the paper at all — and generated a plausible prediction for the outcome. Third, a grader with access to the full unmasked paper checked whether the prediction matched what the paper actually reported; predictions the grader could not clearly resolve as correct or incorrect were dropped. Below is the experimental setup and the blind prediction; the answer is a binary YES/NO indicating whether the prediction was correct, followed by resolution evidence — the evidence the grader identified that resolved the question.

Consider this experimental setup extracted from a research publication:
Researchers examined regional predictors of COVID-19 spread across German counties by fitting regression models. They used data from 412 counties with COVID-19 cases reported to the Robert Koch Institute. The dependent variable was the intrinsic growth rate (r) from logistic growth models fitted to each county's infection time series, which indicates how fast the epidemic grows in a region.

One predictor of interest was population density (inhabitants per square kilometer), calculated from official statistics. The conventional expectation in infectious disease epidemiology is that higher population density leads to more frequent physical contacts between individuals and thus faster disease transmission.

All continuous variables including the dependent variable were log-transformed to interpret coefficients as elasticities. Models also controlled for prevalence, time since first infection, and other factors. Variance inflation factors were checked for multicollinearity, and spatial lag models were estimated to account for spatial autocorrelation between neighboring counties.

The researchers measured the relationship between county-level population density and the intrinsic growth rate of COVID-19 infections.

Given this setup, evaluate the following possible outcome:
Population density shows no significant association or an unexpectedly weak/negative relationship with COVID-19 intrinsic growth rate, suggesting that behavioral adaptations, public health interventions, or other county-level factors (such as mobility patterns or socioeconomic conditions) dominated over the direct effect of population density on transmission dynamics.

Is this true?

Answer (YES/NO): YES